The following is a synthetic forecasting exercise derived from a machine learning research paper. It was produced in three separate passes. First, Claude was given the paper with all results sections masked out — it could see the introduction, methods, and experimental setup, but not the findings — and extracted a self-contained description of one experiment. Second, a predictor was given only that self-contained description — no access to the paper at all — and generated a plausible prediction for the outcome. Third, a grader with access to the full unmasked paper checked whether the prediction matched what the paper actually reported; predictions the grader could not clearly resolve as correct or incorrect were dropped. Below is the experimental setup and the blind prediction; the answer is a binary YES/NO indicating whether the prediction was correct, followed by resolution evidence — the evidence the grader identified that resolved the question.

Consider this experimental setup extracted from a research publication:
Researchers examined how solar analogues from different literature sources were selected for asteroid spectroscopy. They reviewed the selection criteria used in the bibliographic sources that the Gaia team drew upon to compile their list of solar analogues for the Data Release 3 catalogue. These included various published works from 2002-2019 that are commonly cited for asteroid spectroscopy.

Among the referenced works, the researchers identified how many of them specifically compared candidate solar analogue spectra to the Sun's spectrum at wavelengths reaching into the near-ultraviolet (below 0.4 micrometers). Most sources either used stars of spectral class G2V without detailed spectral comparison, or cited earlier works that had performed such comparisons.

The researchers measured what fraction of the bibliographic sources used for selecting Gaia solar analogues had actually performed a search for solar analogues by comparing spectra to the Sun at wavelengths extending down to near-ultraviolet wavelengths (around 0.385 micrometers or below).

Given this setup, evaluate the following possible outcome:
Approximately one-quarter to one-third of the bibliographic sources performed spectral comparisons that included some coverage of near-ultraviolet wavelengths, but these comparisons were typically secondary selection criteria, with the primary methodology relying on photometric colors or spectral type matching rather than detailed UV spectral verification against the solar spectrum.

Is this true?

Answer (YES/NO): NO